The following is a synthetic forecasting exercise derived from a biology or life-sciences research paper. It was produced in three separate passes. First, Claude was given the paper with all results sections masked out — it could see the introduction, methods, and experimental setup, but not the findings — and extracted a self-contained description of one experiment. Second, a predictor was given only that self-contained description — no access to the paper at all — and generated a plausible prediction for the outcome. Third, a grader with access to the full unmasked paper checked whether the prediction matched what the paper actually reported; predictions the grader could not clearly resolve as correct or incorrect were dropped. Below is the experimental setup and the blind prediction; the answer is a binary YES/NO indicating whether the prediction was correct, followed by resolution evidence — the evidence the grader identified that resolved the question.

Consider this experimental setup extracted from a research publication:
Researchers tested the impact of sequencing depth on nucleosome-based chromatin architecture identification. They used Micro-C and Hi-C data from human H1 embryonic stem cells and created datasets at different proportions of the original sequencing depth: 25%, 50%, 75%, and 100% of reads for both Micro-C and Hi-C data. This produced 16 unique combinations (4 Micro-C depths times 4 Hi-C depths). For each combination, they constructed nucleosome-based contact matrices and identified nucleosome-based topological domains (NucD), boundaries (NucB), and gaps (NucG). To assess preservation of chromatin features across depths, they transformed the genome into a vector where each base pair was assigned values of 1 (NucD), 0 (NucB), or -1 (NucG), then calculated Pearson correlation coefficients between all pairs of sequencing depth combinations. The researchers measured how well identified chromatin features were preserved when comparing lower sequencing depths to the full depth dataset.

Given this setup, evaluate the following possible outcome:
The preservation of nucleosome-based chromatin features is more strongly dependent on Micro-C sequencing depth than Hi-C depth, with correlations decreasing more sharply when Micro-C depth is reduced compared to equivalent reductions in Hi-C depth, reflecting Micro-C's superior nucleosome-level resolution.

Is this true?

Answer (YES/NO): YES